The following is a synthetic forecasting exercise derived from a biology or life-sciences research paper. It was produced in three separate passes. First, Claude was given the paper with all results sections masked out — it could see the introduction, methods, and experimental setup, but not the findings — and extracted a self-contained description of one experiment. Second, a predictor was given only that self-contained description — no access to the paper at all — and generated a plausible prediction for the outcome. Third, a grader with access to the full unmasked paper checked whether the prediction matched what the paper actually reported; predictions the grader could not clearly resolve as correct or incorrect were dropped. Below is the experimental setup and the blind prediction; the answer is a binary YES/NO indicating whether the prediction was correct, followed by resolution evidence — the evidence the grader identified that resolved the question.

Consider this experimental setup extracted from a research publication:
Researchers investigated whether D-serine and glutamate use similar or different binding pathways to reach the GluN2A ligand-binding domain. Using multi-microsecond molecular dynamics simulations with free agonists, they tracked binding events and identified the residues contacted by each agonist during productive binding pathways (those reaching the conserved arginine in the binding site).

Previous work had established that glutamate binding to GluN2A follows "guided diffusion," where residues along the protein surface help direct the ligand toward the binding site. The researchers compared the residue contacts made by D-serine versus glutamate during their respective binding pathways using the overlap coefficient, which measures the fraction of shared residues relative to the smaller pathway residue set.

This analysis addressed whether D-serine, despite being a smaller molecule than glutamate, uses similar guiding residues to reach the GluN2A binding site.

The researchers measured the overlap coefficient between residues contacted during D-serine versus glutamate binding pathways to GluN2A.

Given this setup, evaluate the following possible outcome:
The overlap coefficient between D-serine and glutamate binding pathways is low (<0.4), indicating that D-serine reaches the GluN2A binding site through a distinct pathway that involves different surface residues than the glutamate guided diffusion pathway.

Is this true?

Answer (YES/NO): NO